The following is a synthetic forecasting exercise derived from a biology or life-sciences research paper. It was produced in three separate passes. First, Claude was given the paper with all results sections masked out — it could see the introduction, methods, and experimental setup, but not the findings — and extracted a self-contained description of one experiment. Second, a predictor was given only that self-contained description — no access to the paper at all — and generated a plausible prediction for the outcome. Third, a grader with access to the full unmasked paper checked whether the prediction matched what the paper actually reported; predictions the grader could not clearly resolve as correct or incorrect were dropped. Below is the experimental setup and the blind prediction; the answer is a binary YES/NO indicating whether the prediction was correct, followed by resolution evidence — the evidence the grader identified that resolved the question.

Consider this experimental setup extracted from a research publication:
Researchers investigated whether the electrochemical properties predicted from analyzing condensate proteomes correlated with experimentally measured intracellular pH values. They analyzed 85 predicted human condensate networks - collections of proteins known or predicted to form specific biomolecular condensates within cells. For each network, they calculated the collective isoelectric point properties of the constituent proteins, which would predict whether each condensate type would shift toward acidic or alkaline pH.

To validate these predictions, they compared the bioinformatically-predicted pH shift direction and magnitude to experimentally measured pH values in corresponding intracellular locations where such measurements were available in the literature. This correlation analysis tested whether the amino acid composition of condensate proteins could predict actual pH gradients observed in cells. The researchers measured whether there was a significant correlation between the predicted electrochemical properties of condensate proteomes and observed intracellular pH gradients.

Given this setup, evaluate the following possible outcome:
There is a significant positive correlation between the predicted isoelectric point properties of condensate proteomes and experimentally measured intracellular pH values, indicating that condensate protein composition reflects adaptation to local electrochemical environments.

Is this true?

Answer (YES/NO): NO